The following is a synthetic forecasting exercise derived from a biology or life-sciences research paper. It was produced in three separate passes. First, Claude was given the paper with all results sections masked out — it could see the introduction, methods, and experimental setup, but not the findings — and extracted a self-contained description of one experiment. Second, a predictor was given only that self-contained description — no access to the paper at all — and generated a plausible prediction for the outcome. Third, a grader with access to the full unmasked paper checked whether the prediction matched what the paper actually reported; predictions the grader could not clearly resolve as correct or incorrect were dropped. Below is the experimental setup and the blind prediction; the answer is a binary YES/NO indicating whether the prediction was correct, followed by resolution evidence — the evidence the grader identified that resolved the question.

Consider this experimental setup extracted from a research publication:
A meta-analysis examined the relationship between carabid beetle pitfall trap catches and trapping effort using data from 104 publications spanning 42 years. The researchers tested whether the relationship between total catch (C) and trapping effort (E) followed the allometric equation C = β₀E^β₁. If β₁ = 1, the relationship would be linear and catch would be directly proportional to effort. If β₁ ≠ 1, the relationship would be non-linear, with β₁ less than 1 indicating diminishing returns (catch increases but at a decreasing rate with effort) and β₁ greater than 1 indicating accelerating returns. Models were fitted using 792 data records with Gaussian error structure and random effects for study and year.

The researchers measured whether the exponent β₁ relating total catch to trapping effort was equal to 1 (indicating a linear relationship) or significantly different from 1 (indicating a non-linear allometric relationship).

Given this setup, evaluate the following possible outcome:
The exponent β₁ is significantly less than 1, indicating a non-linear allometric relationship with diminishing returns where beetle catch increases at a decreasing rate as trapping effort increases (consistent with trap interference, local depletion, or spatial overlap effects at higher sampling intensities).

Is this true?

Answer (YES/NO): NO